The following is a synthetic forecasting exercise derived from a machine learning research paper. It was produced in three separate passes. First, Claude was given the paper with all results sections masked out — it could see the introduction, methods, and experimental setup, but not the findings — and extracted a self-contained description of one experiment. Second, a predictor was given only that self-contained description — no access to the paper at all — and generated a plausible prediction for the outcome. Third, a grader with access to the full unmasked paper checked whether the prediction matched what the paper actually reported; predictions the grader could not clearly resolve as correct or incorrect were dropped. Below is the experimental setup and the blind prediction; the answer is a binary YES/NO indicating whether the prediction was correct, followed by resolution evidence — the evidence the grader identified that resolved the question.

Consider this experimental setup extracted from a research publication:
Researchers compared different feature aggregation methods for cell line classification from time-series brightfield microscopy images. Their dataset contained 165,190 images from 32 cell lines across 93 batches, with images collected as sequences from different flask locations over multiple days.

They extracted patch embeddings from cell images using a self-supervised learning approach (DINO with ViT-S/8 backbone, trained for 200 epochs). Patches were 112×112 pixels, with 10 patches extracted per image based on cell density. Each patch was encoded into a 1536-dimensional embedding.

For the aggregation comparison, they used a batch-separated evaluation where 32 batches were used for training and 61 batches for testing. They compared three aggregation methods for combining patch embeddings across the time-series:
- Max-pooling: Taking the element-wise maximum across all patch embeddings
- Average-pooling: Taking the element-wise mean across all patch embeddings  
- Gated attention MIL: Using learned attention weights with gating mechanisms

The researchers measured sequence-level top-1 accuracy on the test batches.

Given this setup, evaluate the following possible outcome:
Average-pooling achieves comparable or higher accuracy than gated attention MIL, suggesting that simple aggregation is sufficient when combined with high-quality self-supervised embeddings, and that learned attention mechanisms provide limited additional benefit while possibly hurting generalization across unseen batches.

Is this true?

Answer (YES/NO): NO